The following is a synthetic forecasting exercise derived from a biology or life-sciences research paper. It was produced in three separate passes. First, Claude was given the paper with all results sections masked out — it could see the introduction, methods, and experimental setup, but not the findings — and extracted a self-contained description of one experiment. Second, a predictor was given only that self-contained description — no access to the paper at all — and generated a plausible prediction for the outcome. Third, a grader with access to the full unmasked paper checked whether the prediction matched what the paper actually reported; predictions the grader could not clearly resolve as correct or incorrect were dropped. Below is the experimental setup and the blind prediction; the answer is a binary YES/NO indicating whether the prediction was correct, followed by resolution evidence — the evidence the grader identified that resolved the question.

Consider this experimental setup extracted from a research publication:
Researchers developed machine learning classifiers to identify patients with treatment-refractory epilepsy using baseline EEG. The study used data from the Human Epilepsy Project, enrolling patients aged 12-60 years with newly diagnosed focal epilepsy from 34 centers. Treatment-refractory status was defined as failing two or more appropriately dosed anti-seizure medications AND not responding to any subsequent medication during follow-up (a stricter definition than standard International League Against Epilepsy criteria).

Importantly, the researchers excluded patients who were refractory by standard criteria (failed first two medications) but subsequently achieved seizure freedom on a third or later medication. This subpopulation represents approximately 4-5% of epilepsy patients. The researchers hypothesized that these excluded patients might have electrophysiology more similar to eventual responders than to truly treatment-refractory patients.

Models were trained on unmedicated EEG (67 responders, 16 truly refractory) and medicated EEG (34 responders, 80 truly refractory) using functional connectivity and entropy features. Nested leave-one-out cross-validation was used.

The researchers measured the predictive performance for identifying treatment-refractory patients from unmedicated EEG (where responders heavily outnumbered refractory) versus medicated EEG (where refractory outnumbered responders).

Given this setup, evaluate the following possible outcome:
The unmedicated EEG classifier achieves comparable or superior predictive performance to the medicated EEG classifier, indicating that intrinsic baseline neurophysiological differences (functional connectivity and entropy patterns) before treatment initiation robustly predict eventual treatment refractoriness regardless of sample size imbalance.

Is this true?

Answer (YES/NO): YES